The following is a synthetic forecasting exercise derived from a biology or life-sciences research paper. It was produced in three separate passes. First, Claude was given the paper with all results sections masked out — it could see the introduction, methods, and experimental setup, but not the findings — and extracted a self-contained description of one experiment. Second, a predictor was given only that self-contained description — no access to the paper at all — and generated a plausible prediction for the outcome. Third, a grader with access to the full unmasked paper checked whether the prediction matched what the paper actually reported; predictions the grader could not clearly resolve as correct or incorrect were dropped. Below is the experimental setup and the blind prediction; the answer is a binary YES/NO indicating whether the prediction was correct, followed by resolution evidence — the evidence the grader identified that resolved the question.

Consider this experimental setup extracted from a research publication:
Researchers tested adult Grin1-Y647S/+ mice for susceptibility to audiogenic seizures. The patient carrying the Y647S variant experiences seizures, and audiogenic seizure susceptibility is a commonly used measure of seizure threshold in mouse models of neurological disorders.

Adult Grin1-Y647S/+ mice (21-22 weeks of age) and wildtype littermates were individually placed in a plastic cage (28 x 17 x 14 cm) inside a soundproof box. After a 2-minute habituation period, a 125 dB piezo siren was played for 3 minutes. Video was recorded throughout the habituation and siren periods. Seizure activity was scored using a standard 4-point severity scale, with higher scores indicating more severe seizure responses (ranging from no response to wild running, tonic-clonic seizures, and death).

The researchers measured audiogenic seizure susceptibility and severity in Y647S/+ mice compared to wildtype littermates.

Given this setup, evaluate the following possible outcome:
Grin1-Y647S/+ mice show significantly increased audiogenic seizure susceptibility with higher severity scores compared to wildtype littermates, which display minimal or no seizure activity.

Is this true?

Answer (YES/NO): NO